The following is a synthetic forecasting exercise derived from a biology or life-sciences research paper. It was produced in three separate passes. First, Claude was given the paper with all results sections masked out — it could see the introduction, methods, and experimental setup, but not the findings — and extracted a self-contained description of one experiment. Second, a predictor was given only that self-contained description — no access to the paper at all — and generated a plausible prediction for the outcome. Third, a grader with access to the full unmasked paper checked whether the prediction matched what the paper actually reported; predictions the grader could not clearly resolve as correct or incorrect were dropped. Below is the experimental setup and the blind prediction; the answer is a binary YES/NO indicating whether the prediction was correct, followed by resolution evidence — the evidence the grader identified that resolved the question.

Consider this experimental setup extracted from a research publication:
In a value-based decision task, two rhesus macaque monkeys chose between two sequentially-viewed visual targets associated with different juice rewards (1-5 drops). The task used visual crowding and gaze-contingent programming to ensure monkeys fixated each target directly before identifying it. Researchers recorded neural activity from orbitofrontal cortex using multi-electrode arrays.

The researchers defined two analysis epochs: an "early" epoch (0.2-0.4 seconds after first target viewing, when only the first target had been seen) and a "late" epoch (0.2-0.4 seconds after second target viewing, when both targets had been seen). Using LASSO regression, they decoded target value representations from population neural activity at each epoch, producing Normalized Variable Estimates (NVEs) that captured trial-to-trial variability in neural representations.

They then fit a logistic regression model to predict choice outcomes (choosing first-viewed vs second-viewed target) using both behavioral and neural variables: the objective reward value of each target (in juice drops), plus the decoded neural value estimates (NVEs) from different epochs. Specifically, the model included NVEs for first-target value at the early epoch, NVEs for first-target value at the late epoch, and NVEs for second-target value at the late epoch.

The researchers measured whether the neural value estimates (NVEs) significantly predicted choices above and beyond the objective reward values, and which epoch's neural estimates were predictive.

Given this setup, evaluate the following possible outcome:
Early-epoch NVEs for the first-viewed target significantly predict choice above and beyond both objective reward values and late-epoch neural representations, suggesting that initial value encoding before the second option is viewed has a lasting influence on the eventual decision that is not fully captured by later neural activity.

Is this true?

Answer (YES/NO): YES